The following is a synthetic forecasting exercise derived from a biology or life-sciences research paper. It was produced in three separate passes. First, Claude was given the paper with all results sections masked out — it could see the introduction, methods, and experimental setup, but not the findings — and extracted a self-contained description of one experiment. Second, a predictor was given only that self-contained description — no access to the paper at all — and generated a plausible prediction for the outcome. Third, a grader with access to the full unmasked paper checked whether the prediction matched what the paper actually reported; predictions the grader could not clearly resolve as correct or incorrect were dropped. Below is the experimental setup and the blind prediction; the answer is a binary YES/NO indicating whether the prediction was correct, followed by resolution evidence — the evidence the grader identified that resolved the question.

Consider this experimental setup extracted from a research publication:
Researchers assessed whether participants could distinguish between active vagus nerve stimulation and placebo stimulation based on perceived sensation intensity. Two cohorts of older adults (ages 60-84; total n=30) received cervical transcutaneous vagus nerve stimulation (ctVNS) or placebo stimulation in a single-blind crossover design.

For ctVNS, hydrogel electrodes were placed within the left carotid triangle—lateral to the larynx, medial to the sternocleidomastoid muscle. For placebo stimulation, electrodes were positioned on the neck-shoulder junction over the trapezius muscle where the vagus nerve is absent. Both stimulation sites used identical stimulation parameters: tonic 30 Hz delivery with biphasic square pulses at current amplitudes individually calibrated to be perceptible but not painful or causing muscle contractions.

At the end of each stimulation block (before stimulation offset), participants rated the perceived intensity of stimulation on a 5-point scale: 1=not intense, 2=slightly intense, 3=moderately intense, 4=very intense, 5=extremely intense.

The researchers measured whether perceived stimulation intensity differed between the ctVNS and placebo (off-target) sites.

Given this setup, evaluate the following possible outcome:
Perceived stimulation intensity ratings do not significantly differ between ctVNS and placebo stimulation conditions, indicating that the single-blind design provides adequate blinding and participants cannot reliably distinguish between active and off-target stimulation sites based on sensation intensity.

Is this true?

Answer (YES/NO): YES